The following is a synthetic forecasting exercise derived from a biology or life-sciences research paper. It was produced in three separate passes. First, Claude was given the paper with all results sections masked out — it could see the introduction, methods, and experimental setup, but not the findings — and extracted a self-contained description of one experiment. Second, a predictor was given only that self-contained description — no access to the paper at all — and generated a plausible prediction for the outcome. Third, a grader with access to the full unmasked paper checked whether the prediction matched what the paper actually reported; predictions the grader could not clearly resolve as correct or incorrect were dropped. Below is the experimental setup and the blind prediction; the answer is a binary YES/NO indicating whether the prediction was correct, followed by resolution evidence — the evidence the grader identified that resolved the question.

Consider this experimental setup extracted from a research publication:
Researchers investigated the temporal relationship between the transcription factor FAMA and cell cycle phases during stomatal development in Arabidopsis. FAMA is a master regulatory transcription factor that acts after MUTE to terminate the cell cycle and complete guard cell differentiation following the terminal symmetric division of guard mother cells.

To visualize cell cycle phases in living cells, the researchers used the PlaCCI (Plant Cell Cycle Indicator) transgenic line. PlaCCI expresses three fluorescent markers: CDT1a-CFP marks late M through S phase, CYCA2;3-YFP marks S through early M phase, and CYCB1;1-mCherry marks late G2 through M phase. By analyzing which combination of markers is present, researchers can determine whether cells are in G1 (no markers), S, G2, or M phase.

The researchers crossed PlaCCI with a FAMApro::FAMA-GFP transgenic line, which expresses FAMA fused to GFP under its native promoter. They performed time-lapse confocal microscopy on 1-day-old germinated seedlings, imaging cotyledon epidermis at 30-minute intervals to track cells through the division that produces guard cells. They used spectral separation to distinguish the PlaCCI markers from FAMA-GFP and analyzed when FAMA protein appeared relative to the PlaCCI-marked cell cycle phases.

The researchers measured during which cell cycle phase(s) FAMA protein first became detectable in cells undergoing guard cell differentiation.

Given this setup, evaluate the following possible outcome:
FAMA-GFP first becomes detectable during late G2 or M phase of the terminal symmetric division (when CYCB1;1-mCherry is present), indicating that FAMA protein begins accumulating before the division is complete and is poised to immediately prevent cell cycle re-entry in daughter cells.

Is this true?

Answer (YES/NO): YES